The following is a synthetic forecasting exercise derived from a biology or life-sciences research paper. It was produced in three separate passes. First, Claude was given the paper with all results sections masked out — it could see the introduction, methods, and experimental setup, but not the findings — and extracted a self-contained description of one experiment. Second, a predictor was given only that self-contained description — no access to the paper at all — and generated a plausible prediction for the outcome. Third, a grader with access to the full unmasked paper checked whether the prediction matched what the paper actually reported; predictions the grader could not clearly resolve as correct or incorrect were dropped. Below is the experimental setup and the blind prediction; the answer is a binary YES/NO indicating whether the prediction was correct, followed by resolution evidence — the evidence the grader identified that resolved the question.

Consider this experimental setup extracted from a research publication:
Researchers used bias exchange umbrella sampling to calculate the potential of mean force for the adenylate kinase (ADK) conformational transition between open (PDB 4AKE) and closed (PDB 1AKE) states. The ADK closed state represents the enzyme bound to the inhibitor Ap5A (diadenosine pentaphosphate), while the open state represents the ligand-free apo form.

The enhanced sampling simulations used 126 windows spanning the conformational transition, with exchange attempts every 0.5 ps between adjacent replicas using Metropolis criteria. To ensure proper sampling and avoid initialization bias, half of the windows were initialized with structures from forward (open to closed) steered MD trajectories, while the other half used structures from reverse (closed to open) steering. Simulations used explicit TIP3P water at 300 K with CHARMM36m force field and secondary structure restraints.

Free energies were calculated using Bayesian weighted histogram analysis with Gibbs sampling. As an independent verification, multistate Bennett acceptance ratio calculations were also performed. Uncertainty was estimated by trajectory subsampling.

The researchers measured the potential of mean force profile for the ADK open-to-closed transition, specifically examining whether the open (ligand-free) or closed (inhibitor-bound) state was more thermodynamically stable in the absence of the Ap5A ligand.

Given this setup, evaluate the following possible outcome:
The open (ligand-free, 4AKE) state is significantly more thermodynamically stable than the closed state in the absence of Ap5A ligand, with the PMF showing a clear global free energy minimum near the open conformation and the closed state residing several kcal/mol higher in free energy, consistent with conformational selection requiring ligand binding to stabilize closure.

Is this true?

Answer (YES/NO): NO